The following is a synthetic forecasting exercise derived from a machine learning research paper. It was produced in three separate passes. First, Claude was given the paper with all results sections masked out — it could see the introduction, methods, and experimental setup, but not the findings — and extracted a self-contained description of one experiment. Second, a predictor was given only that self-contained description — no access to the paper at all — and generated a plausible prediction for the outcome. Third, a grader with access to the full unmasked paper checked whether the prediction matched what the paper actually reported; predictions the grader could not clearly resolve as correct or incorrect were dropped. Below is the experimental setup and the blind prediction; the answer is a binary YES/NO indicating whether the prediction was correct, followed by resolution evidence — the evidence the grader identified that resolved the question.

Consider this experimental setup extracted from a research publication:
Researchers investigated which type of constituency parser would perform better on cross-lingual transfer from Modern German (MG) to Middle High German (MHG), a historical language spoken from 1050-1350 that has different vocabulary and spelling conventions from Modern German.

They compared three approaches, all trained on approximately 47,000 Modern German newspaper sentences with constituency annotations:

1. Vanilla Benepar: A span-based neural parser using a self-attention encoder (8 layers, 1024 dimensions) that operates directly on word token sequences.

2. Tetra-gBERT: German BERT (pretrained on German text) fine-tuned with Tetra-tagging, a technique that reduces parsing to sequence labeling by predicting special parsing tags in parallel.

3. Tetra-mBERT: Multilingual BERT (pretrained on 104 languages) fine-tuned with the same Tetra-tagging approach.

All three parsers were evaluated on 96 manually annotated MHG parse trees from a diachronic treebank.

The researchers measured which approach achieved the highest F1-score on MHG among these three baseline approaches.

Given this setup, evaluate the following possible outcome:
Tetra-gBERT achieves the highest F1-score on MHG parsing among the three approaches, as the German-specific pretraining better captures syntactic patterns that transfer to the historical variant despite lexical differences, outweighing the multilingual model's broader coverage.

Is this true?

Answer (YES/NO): NO